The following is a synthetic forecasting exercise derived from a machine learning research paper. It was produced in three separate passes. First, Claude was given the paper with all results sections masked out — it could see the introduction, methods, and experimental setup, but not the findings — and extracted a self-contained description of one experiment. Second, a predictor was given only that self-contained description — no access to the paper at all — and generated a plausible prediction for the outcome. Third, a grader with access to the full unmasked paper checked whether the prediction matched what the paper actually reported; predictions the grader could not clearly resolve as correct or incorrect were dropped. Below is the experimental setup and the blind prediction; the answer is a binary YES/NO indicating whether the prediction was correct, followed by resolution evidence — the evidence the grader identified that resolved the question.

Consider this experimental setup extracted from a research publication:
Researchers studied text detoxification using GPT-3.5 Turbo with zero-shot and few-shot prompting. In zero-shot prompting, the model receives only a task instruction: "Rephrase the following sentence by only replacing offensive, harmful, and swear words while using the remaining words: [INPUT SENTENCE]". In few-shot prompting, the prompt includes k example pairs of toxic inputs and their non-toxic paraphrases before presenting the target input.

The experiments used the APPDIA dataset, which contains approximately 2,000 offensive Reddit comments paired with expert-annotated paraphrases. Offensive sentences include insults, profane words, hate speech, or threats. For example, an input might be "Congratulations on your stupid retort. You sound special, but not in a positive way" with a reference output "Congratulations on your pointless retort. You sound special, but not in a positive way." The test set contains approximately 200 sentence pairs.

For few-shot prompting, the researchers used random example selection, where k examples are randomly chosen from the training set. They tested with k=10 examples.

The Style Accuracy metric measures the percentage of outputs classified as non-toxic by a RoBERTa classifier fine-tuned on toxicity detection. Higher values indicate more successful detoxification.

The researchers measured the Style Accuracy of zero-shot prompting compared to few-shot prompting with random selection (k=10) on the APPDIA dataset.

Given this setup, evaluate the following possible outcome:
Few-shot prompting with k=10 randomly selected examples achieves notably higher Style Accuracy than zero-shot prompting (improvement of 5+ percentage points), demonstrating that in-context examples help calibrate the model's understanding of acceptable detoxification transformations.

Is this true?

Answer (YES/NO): NO